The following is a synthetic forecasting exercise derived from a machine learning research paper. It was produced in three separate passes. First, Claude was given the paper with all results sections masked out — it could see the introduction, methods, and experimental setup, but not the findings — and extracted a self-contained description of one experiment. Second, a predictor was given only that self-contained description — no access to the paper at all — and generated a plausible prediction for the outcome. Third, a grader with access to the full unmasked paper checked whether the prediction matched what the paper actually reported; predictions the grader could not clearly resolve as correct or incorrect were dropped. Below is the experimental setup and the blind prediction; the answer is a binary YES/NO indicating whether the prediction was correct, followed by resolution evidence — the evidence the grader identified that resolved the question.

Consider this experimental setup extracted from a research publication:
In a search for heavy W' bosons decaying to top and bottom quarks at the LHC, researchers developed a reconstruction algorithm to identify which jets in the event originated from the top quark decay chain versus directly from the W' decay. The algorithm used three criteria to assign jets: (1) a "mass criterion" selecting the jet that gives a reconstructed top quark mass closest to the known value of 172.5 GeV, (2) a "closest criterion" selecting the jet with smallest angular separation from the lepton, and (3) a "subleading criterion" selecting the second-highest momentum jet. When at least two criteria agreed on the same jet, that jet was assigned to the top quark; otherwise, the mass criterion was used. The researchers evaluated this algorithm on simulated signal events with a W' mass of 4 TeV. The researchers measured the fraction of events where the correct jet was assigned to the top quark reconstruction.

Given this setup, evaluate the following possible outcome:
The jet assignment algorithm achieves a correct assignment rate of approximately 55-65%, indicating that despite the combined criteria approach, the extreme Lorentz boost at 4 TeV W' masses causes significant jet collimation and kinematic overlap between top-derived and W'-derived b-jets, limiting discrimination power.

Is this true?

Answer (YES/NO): NO